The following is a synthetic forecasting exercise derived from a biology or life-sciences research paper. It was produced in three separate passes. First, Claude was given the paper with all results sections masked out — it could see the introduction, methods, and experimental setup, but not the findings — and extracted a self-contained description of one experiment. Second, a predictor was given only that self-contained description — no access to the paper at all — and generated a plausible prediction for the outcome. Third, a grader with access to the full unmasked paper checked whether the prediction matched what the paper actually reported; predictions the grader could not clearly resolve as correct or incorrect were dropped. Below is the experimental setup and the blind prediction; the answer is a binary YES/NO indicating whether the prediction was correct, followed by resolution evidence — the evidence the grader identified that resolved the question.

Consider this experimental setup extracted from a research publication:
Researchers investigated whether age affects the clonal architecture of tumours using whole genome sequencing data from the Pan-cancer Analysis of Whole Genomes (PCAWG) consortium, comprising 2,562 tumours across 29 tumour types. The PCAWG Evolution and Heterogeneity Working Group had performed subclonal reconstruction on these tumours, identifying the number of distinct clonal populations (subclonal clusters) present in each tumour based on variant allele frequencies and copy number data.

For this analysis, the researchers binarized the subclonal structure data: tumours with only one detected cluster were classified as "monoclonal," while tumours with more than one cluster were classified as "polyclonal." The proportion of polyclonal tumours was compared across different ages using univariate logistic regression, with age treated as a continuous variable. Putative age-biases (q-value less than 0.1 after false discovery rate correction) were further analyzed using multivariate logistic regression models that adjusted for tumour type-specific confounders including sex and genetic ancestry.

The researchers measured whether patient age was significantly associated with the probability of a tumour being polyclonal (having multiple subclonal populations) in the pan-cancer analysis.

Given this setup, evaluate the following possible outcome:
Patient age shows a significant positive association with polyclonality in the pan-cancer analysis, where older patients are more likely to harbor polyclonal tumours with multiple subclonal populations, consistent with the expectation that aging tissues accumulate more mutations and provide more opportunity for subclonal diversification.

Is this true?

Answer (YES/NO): NO